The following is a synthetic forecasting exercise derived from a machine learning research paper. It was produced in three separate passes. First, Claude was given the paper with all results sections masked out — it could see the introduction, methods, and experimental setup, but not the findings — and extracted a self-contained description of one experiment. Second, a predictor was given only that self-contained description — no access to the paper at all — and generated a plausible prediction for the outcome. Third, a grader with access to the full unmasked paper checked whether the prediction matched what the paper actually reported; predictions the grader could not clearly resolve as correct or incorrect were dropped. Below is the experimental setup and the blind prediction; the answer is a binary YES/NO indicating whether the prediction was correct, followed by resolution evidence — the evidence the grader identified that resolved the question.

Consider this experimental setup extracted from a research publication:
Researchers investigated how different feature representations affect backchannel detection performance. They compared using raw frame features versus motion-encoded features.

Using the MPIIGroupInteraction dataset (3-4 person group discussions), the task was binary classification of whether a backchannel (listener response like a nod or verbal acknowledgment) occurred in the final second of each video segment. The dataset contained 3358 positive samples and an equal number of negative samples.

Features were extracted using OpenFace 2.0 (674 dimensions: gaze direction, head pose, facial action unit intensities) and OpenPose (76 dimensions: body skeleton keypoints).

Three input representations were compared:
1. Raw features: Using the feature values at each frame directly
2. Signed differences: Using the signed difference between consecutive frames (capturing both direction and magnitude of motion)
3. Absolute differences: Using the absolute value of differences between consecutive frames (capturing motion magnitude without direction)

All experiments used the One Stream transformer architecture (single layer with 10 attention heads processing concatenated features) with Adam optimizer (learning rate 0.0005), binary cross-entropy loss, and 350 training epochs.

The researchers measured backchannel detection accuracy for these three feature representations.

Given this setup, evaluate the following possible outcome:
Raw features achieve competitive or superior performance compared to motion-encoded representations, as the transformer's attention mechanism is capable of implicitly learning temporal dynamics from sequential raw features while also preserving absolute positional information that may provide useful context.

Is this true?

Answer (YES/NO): NO